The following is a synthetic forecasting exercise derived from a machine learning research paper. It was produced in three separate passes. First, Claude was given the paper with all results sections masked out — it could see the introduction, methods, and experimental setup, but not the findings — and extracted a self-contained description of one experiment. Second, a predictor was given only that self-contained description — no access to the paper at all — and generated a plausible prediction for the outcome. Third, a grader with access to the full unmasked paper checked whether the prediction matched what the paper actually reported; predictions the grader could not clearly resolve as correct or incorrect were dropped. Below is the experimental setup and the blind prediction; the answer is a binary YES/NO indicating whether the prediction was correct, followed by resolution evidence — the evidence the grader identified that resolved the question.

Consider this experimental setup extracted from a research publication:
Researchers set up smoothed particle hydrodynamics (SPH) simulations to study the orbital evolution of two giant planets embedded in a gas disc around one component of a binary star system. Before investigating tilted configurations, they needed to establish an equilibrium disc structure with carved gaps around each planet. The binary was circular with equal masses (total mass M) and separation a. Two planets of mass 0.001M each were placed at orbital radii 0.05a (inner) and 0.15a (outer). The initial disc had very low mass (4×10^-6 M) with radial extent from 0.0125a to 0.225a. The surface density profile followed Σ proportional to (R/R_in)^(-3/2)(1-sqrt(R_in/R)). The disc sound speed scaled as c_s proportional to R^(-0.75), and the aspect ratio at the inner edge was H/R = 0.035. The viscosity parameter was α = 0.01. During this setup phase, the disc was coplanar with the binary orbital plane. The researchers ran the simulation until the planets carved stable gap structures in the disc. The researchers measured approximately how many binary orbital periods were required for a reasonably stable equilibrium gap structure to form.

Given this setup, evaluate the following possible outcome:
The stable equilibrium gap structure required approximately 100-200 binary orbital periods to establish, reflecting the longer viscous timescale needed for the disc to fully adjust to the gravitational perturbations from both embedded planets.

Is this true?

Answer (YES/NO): NO